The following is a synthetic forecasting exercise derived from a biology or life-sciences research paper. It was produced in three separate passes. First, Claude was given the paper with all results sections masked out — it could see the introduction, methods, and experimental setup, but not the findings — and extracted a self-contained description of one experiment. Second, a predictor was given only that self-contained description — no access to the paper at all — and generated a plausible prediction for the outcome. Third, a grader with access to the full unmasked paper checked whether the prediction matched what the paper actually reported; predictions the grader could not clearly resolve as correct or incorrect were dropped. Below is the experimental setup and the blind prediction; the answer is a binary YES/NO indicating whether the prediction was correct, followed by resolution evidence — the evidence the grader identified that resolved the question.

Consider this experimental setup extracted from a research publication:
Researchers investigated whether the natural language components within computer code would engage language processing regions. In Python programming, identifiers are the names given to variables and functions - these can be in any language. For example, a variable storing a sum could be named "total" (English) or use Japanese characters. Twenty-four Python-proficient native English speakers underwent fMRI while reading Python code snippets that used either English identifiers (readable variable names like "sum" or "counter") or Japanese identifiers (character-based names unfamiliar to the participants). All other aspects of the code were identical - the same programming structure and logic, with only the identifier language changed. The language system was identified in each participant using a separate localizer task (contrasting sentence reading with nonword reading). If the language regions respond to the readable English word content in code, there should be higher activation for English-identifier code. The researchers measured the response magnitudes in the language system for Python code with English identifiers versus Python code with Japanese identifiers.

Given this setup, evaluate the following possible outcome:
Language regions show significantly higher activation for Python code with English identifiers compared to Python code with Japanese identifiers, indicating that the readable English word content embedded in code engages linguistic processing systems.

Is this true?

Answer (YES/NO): NO